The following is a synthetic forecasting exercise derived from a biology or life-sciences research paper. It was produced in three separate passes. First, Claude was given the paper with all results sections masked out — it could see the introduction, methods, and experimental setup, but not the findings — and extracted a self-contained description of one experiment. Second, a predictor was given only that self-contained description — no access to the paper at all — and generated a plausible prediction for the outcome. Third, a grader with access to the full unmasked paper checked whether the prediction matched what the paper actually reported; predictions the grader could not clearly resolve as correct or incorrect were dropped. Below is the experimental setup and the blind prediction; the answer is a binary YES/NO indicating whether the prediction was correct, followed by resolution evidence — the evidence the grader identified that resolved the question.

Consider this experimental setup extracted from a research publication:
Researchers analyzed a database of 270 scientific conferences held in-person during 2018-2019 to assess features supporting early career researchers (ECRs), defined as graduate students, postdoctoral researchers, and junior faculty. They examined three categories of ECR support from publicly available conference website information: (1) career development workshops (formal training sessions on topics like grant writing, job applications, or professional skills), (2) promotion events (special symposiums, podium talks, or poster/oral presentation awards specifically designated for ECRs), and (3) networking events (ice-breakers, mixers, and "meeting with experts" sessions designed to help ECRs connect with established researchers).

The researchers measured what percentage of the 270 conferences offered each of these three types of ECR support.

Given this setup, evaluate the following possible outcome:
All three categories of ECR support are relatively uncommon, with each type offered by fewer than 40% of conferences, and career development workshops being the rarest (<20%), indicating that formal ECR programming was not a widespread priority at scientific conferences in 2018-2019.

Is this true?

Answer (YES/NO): NO